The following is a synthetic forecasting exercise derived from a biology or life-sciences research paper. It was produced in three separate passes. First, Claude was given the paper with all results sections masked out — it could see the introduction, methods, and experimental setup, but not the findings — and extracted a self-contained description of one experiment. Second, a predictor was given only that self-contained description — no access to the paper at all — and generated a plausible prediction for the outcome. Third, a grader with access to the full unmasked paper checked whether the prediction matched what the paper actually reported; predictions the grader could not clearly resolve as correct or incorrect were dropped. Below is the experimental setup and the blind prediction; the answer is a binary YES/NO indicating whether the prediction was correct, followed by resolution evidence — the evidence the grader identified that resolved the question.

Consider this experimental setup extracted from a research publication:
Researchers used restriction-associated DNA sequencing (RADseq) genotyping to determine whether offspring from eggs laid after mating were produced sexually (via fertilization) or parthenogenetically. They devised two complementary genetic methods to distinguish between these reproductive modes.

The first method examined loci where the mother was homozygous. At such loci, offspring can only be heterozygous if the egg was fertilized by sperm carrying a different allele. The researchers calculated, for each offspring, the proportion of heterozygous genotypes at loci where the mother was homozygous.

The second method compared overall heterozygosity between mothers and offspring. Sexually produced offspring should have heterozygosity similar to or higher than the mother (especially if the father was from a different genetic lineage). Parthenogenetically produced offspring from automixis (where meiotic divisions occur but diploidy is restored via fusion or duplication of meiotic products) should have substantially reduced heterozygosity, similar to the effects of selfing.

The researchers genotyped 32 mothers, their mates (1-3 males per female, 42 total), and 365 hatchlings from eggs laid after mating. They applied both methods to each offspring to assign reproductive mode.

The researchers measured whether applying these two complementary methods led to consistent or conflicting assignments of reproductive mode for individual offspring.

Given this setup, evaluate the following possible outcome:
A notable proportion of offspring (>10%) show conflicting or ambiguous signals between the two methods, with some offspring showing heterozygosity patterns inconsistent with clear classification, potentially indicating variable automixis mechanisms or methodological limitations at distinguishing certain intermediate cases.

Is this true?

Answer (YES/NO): NO